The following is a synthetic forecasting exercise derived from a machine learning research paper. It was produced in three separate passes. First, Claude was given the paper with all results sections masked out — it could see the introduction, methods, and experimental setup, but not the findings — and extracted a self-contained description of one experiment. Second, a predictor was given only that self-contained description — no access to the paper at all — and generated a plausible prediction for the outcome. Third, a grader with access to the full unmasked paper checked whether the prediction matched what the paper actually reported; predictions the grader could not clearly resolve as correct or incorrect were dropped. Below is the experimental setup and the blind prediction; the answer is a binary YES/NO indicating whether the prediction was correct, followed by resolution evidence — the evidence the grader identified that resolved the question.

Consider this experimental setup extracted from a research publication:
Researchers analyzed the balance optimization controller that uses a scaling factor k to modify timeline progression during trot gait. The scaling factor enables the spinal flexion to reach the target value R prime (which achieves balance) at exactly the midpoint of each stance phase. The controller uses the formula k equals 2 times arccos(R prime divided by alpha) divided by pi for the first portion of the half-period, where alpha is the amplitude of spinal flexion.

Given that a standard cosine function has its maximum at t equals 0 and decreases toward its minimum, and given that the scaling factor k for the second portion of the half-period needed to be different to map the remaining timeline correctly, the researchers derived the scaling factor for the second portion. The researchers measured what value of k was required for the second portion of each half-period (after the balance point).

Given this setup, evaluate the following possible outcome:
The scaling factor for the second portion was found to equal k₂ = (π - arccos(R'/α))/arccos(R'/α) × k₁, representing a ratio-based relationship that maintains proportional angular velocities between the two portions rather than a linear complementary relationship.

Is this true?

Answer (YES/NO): NO